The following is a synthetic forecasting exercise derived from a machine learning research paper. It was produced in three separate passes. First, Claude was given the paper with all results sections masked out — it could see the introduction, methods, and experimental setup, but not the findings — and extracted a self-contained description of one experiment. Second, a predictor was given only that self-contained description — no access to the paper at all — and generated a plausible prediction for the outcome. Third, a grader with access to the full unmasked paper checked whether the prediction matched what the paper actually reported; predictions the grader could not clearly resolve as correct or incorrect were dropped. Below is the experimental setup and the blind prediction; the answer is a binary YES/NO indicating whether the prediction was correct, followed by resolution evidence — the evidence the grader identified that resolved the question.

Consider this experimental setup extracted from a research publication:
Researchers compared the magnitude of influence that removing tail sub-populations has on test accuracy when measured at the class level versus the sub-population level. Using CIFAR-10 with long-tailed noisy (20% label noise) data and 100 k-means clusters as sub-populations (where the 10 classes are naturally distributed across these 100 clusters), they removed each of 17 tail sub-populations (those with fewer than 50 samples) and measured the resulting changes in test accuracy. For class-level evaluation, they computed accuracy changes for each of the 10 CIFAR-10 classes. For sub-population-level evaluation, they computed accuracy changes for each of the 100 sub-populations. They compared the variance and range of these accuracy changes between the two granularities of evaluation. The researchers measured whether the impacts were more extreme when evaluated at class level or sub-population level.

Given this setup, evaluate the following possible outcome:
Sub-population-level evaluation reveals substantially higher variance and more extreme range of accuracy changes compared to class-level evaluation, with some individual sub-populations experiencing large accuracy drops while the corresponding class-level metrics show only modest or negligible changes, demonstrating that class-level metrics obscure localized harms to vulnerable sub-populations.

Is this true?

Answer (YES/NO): YES